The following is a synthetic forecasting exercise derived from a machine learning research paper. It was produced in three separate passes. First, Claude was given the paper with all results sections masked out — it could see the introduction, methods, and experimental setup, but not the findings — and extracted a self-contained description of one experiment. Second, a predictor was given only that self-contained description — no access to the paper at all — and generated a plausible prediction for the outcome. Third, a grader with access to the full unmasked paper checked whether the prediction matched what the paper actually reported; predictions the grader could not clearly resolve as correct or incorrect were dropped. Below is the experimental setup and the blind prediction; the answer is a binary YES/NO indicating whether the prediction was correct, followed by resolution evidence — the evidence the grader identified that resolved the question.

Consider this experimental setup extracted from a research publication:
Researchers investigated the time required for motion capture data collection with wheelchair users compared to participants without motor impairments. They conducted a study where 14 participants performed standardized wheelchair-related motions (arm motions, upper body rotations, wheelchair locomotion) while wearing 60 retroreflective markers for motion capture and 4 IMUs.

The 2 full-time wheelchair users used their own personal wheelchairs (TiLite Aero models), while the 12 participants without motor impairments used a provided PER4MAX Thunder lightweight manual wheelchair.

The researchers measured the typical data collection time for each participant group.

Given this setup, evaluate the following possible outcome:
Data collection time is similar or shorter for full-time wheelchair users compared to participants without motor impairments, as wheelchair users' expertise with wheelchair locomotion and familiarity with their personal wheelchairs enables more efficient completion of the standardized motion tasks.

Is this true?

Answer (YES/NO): NO